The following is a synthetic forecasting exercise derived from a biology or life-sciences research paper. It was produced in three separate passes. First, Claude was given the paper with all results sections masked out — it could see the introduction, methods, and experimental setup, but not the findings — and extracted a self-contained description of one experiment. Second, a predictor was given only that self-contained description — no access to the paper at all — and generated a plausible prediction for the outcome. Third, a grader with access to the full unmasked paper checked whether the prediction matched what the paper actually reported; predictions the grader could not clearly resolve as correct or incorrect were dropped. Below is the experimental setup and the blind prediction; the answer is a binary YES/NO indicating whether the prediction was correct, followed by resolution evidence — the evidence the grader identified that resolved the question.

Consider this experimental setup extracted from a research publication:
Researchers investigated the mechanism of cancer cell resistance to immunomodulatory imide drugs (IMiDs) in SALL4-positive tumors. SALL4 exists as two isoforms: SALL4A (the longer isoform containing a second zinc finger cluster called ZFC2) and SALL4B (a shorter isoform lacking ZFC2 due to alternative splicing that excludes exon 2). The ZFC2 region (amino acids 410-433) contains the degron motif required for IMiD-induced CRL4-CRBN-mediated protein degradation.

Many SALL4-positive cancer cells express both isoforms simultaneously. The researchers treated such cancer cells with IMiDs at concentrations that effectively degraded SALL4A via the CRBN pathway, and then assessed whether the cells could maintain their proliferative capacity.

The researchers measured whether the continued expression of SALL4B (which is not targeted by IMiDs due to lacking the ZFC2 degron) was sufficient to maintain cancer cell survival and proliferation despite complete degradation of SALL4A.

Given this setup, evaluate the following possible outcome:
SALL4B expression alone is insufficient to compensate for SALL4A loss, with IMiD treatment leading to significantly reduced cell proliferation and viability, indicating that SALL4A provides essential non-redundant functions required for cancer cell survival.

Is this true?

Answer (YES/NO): NO